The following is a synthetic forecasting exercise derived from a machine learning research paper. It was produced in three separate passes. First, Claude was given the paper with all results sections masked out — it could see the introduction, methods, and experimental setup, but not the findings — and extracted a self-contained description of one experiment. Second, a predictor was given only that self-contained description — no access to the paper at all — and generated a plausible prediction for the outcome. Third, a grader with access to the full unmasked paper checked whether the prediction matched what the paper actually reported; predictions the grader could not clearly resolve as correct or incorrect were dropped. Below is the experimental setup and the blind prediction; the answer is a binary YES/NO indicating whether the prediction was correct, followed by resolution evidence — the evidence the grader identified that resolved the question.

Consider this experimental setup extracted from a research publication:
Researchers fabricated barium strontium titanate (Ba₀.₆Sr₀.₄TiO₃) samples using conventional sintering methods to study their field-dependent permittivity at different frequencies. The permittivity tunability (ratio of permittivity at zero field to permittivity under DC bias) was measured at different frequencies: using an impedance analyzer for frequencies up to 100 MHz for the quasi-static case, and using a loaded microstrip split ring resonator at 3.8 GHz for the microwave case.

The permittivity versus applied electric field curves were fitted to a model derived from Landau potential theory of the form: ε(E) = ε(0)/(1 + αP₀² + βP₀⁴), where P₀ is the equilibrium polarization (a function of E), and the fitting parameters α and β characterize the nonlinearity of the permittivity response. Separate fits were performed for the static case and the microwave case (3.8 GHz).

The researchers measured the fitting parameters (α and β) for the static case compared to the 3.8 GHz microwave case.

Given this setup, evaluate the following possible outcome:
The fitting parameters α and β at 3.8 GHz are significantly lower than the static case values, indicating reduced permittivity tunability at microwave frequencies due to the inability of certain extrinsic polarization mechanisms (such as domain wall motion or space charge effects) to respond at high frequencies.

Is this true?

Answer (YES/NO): NO